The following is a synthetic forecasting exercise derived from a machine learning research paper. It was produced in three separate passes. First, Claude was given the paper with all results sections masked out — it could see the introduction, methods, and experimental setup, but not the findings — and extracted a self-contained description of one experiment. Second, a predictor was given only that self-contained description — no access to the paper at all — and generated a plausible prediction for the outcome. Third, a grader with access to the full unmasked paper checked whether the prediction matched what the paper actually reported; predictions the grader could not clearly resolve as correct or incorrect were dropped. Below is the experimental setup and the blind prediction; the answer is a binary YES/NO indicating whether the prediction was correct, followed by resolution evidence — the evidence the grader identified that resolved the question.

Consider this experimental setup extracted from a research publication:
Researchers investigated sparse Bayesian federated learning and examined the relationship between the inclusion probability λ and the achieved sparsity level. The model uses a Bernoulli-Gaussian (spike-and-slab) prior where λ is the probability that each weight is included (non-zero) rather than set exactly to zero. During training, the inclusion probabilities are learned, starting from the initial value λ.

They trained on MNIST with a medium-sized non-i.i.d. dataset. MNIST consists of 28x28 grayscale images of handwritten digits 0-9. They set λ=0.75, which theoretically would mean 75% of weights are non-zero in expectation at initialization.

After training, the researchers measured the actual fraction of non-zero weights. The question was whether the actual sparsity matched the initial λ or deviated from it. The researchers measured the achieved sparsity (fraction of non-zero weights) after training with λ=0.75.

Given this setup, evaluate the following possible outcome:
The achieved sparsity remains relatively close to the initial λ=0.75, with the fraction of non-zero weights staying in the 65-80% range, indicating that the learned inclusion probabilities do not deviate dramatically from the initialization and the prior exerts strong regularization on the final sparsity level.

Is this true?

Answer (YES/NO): YES